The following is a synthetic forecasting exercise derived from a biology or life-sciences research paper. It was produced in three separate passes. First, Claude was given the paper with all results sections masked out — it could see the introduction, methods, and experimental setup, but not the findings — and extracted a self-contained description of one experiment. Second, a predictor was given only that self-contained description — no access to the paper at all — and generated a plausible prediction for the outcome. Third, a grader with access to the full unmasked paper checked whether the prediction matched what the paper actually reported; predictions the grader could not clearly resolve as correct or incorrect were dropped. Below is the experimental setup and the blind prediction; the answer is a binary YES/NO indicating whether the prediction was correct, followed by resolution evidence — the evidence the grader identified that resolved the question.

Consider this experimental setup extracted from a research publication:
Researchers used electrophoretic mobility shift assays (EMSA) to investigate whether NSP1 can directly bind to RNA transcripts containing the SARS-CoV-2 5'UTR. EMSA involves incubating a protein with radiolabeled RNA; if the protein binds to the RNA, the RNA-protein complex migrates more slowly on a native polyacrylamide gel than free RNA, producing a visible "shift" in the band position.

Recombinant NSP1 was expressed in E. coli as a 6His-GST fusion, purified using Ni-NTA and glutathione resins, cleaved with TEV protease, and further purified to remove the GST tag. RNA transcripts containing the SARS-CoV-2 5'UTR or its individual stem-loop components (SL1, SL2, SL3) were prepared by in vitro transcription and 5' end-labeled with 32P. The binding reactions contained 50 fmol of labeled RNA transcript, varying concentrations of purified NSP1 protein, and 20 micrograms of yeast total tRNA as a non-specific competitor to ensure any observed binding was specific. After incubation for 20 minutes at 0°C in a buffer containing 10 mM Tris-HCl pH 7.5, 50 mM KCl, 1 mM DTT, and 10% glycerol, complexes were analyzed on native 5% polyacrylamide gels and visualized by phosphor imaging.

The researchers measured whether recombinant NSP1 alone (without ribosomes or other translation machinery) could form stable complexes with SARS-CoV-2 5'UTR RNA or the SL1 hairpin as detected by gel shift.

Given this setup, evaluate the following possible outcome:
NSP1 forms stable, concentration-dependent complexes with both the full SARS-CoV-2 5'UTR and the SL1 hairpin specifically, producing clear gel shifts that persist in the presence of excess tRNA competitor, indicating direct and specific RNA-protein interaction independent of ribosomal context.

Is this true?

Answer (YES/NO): NO